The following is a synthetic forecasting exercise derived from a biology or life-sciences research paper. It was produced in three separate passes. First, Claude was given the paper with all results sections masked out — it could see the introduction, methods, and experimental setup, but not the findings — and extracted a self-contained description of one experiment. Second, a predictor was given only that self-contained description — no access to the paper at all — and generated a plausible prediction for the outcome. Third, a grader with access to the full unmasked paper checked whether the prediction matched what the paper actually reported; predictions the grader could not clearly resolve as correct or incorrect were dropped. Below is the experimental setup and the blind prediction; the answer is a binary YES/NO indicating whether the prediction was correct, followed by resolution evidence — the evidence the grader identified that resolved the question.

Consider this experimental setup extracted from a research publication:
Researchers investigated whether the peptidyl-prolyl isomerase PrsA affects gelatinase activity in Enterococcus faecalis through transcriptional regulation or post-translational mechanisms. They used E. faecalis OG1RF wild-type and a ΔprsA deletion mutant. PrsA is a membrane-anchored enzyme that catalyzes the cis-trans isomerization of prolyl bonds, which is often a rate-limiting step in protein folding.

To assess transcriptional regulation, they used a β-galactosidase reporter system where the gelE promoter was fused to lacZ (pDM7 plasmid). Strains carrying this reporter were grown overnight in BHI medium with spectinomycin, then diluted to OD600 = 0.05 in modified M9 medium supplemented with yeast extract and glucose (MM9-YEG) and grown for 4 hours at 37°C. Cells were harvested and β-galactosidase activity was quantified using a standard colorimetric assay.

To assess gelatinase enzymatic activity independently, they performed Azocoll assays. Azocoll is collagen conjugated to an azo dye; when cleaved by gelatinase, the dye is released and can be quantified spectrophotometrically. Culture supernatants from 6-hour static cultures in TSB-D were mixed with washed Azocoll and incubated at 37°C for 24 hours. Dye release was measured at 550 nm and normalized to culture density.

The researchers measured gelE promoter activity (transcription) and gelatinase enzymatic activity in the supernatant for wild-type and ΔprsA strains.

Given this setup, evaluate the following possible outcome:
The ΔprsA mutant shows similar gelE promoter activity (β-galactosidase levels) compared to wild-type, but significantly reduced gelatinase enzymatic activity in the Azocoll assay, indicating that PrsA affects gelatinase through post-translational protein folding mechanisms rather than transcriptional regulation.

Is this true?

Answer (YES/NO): YES